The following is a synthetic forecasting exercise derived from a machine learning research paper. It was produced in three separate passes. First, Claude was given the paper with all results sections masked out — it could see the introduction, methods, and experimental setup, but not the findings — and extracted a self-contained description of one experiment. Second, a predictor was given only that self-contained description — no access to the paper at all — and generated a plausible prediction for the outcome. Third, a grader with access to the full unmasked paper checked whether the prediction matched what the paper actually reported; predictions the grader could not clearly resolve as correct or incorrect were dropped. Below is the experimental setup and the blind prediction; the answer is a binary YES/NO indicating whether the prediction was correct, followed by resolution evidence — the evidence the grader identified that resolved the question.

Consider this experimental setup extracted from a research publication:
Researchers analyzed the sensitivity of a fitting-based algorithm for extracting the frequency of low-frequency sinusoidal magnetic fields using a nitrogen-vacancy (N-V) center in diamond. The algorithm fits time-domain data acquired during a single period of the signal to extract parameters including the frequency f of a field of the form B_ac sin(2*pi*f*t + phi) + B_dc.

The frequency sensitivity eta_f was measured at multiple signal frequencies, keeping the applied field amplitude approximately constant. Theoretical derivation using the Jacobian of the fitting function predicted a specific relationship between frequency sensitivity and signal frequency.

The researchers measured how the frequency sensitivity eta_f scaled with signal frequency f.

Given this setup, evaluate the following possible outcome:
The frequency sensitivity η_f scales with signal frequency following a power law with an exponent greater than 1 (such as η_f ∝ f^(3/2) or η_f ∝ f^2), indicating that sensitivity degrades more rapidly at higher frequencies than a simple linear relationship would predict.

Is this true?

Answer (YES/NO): NO